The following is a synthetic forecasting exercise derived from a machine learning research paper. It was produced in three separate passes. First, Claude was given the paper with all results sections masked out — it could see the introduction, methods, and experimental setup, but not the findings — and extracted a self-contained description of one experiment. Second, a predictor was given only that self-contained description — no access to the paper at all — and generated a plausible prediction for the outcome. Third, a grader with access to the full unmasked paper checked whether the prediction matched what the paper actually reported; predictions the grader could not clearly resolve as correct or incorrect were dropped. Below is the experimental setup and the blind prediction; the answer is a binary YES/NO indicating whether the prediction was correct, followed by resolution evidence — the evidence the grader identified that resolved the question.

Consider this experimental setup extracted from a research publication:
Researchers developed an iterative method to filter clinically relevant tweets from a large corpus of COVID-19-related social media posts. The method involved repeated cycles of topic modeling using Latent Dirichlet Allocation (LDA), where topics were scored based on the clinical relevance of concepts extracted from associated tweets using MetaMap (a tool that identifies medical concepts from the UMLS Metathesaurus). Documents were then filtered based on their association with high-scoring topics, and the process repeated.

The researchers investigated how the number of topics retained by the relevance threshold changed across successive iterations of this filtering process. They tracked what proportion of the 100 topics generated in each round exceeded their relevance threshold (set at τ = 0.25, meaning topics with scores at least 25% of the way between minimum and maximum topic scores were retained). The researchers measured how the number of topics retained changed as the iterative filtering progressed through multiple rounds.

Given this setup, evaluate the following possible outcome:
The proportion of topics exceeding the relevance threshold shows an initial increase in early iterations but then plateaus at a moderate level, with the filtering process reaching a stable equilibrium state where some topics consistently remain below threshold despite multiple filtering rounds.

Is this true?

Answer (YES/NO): NO